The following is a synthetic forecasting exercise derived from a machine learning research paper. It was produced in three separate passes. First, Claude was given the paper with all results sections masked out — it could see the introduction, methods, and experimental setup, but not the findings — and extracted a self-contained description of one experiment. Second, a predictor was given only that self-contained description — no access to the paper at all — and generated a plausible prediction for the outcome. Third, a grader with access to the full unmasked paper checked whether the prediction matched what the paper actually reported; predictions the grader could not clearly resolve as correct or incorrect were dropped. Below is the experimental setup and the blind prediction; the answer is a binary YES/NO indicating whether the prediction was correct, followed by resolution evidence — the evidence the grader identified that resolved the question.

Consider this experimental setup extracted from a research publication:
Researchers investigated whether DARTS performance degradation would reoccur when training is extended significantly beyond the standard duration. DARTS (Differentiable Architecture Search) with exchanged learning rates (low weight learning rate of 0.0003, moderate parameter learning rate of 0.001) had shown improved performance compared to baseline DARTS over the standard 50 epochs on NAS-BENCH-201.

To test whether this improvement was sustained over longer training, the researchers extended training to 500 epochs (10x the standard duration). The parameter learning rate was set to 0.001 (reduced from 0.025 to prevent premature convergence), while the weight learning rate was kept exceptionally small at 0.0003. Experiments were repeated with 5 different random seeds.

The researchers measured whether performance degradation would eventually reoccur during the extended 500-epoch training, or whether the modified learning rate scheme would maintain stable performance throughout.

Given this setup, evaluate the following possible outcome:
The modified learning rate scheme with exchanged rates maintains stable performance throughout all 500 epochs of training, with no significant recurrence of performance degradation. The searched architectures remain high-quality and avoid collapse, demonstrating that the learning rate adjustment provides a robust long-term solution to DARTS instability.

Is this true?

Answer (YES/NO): NO